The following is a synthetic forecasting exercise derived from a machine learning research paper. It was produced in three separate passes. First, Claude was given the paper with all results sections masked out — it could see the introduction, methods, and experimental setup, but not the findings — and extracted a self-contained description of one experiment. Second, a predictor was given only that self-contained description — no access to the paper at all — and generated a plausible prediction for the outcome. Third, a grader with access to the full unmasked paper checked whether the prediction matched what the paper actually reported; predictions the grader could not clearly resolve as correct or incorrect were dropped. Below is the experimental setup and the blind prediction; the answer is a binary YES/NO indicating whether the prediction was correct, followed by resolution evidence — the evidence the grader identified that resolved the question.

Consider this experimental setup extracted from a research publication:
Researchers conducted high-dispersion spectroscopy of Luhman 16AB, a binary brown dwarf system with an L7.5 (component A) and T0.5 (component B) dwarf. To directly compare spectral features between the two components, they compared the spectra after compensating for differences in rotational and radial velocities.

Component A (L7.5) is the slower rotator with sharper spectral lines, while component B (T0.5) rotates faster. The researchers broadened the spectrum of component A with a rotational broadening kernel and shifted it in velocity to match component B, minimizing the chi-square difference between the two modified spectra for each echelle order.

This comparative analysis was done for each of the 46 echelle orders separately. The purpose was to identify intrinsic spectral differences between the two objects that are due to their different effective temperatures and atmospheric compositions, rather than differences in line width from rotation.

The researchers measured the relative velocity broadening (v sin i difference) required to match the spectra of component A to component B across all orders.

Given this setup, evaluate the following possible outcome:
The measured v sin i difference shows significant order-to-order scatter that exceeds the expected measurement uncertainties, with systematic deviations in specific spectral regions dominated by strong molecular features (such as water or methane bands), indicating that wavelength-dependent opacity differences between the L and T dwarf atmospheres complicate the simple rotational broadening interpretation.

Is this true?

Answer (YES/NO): NO